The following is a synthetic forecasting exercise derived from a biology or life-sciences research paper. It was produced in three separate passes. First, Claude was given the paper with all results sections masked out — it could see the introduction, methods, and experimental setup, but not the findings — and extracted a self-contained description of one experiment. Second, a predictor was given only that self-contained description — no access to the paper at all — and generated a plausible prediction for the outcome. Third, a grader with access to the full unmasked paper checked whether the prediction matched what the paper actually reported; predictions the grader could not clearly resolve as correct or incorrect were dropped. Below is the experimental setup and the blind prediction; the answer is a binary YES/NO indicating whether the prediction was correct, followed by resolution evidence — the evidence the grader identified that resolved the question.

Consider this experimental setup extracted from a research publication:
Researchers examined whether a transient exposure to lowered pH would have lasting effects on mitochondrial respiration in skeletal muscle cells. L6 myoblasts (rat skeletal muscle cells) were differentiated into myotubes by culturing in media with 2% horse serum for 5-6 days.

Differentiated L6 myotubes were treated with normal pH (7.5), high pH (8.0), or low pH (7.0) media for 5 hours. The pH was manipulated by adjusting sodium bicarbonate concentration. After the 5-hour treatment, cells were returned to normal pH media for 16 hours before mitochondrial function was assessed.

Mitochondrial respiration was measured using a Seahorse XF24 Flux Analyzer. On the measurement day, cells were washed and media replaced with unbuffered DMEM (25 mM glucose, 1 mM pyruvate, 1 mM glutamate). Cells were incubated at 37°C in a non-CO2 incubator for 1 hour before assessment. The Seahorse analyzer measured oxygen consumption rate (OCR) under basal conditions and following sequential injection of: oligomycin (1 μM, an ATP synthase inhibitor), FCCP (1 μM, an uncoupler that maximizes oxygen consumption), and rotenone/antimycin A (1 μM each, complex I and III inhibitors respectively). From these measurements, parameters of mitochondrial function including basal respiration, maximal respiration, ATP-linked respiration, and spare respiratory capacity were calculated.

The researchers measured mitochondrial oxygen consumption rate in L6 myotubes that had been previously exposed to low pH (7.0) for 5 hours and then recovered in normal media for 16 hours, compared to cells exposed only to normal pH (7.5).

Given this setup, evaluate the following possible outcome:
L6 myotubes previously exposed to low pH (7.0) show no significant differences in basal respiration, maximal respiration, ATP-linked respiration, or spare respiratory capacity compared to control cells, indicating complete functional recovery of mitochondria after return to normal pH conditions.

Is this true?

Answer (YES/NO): NO